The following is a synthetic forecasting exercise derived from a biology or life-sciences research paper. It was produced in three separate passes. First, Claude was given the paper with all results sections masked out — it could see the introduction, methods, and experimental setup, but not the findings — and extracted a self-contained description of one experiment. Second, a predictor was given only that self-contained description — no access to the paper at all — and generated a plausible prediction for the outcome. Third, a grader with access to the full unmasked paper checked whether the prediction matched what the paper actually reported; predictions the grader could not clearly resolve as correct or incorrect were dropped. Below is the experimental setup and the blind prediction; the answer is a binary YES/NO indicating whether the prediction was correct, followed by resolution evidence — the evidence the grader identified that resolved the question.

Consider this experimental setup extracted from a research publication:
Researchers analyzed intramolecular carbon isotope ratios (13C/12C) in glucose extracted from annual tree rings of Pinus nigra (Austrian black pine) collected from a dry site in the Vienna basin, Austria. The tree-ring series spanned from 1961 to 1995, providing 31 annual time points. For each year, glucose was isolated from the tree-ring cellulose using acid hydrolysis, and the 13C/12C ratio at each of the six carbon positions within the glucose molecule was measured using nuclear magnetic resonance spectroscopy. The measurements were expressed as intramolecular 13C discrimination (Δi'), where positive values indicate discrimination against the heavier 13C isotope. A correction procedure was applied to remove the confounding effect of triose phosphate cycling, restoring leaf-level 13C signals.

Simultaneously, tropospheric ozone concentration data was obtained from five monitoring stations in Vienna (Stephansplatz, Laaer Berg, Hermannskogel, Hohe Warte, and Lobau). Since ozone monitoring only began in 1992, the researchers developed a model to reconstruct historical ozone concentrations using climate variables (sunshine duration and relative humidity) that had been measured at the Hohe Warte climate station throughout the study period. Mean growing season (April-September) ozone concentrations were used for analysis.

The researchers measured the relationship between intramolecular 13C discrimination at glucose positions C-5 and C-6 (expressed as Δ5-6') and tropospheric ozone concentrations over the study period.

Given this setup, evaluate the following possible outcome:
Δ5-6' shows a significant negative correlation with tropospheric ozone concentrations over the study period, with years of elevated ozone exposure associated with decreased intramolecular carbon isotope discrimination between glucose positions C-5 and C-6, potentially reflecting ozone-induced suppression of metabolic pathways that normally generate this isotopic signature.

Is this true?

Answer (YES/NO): YES